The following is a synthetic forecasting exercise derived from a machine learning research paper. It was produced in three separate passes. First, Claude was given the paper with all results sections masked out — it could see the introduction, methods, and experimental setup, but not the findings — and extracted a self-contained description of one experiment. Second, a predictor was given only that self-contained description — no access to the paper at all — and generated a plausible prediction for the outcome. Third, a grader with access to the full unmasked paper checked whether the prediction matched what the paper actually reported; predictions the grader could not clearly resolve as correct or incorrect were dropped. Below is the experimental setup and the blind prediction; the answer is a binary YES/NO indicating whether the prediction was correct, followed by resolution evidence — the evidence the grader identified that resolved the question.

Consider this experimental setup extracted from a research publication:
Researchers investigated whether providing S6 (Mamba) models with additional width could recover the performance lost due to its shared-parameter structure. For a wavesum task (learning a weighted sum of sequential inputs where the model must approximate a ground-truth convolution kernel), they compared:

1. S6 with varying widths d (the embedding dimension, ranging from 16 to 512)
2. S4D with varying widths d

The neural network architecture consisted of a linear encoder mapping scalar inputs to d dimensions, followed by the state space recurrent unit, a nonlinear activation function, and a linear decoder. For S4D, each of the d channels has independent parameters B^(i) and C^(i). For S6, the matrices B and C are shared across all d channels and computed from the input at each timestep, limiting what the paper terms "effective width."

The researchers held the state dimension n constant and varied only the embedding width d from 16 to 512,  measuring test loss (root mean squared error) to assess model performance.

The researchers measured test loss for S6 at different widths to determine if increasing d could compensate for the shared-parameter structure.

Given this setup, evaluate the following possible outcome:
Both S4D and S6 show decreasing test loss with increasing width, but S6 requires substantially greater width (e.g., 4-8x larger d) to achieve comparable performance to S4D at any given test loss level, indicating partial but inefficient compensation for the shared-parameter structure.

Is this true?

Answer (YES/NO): NO